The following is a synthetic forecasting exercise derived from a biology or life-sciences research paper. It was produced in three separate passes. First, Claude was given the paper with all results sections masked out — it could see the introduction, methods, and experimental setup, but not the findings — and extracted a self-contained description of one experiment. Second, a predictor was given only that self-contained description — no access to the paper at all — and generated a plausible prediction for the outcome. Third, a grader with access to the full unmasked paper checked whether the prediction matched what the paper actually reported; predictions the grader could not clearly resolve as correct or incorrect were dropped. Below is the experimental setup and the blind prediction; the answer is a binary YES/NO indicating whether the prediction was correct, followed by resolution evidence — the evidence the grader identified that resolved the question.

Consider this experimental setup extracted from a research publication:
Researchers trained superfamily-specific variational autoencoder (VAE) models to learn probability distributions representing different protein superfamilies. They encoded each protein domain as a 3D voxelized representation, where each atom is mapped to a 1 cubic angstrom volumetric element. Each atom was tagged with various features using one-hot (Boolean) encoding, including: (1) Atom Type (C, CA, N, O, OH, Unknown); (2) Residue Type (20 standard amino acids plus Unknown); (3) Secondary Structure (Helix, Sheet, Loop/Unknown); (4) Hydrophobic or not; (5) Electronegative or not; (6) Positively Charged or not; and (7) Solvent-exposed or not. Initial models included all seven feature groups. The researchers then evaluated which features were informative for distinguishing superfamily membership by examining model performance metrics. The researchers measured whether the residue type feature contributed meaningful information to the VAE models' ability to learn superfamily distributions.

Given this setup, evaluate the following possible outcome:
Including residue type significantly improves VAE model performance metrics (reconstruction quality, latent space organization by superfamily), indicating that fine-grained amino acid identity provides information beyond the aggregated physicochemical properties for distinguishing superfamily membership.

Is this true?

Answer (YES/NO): NO